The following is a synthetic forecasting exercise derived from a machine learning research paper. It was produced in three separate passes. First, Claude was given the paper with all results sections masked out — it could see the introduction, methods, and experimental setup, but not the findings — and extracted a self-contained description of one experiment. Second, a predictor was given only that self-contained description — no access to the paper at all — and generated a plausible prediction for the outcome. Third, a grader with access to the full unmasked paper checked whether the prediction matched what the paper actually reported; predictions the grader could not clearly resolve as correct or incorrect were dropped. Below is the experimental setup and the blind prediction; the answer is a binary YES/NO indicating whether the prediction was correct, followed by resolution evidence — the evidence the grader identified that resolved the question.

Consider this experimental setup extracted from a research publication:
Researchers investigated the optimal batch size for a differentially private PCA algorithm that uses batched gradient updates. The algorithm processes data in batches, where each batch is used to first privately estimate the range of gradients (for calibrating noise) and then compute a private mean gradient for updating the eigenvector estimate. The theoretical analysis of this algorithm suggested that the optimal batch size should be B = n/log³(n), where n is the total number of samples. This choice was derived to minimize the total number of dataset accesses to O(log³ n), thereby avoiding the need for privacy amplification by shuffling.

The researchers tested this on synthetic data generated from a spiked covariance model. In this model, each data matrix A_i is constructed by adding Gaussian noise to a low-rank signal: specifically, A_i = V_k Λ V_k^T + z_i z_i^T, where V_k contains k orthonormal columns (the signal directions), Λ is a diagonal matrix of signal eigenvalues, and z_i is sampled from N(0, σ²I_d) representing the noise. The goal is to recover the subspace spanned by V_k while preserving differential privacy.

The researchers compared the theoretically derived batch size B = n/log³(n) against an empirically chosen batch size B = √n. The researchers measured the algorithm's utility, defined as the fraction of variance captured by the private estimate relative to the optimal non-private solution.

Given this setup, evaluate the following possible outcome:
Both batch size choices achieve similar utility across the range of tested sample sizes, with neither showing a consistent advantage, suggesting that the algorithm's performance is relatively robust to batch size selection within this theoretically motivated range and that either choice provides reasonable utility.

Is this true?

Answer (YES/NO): NO